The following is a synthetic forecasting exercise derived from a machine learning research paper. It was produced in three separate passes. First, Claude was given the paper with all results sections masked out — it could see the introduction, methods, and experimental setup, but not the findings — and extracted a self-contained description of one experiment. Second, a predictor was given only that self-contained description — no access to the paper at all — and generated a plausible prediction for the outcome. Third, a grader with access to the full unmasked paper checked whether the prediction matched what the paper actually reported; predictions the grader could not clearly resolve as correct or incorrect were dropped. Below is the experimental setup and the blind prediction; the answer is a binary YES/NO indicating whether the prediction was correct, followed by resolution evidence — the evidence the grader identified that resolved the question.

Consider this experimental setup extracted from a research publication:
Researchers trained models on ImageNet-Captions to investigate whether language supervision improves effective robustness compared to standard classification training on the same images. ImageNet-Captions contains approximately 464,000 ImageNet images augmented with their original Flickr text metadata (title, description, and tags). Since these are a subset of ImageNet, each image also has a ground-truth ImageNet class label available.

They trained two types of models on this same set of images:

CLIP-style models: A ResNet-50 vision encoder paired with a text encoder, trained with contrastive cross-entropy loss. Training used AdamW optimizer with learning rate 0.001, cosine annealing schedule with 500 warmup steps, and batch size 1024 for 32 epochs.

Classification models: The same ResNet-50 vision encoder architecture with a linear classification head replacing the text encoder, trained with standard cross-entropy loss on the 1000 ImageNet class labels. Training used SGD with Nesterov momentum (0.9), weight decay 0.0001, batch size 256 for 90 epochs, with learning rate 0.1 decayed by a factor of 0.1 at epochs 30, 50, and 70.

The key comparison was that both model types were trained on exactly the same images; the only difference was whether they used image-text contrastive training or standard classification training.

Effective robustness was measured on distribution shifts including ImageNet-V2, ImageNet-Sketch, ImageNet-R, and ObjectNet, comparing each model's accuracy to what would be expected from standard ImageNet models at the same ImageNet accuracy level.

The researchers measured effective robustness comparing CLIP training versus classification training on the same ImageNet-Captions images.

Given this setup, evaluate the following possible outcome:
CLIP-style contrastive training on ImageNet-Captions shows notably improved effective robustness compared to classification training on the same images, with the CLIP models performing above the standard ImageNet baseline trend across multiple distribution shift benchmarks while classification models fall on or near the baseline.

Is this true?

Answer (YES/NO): NO